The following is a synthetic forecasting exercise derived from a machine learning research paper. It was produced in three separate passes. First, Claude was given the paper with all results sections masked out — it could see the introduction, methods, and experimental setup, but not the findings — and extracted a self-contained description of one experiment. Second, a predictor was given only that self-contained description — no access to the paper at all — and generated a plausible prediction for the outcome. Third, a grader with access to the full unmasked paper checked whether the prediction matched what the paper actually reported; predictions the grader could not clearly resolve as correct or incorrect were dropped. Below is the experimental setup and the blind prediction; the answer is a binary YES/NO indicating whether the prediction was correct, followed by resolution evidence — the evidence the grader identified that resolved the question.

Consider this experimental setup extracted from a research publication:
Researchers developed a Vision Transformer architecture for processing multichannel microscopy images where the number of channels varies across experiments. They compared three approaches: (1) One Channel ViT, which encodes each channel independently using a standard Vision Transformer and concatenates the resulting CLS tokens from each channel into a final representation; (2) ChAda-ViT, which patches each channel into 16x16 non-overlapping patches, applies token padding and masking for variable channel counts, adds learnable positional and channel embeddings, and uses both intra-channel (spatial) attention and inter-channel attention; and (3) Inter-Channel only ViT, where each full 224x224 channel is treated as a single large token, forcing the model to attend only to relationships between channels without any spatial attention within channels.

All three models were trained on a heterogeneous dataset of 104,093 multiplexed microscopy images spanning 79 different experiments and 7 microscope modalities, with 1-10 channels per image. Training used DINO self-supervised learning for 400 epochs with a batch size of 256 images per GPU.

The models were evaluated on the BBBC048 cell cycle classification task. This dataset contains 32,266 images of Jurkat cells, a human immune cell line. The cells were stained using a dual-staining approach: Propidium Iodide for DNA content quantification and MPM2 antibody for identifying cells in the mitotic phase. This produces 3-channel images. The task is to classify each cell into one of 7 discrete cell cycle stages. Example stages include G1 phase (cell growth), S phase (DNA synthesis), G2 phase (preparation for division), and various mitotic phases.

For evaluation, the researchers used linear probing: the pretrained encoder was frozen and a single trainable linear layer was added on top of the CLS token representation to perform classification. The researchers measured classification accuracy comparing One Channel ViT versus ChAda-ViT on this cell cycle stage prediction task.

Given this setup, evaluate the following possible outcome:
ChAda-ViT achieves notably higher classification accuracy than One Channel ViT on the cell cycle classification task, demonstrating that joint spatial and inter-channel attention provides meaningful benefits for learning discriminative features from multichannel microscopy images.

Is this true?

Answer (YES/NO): NO